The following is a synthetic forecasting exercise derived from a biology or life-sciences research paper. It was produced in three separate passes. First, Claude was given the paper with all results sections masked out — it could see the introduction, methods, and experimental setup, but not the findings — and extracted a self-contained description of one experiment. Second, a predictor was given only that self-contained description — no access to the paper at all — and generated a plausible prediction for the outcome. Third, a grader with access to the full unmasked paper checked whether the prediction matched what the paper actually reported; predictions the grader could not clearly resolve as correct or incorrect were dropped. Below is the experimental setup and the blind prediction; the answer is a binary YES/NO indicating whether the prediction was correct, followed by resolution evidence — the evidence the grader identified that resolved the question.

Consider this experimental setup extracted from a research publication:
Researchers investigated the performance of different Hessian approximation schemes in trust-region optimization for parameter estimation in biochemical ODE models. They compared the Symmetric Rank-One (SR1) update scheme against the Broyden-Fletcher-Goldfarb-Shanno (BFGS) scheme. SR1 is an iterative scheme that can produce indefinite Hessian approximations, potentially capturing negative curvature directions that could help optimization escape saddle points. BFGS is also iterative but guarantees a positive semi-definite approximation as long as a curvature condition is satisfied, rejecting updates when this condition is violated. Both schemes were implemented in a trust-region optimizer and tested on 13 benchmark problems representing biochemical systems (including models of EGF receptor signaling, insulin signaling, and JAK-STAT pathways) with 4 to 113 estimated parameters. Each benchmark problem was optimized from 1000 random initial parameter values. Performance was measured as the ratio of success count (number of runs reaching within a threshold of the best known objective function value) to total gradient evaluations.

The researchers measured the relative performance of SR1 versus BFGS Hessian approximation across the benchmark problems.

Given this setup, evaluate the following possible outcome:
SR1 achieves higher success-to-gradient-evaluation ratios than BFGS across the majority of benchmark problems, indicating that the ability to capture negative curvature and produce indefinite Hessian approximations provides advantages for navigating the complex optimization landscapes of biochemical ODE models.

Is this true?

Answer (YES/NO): NO